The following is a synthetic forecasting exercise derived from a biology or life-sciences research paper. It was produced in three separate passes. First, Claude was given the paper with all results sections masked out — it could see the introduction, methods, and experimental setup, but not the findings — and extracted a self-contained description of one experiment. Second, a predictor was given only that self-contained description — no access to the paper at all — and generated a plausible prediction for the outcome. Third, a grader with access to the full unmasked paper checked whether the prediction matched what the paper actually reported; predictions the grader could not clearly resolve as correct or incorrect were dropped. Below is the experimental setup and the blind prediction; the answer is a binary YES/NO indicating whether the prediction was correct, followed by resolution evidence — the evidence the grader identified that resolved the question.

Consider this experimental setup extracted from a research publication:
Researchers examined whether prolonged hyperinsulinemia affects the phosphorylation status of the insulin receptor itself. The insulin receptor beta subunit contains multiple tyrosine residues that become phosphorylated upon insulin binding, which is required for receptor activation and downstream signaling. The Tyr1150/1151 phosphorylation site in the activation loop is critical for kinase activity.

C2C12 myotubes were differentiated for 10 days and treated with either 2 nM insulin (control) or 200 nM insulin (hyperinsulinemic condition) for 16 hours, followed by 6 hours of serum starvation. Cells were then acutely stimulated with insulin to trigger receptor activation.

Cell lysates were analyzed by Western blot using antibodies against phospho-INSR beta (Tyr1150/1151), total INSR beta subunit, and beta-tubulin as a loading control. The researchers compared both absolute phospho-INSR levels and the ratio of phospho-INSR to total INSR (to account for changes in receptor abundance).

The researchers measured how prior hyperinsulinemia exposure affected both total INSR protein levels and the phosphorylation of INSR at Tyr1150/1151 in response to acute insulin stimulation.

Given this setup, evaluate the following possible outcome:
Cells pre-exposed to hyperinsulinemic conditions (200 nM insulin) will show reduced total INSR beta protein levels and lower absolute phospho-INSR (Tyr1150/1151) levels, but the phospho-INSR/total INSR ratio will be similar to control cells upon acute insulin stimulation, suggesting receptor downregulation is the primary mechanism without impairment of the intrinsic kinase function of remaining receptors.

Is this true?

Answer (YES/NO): NO